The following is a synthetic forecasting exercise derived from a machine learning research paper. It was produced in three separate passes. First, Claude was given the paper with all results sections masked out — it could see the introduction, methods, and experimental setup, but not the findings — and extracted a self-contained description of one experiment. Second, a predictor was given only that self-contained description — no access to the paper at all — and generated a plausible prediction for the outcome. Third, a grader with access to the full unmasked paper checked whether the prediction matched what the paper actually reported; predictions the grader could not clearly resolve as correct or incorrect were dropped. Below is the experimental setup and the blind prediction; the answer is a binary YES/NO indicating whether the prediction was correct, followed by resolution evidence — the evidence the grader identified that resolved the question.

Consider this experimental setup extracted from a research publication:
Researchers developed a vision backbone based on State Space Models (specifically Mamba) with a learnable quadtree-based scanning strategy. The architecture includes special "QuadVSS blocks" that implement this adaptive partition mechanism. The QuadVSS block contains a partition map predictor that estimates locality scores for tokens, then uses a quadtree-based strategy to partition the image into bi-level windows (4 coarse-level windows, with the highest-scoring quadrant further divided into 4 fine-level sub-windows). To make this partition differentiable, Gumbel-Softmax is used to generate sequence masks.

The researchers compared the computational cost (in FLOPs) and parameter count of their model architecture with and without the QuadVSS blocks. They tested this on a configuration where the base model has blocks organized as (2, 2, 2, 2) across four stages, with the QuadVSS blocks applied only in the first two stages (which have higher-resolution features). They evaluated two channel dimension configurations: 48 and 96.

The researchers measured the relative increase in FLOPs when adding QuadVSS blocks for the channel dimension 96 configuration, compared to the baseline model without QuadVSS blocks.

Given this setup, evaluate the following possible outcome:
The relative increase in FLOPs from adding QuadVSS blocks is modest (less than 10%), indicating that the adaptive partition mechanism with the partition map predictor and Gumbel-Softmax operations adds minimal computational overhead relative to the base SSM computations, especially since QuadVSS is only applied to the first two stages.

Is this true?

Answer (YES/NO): NO